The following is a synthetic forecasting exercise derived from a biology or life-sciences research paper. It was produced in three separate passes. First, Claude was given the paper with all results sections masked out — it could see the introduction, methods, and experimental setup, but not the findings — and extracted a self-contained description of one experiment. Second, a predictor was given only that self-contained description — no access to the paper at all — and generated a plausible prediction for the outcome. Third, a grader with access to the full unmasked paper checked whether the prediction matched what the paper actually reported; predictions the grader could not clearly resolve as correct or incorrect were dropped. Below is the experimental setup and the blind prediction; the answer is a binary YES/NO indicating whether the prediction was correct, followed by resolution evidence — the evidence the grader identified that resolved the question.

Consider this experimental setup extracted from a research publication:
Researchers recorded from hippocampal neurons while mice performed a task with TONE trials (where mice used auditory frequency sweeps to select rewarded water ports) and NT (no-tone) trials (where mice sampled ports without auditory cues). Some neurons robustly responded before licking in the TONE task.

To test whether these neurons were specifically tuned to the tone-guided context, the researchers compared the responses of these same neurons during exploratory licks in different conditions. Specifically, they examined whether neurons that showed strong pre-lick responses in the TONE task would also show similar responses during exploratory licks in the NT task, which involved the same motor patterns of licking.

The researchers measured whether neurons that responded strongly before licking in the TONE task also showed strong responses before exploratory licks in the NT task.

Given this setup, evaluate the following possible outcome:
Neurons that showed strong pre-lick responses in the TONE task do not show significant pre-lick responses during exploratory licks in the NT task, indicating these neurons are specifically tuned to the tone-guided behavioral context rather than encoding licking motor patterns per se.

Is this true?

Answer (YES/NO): NO